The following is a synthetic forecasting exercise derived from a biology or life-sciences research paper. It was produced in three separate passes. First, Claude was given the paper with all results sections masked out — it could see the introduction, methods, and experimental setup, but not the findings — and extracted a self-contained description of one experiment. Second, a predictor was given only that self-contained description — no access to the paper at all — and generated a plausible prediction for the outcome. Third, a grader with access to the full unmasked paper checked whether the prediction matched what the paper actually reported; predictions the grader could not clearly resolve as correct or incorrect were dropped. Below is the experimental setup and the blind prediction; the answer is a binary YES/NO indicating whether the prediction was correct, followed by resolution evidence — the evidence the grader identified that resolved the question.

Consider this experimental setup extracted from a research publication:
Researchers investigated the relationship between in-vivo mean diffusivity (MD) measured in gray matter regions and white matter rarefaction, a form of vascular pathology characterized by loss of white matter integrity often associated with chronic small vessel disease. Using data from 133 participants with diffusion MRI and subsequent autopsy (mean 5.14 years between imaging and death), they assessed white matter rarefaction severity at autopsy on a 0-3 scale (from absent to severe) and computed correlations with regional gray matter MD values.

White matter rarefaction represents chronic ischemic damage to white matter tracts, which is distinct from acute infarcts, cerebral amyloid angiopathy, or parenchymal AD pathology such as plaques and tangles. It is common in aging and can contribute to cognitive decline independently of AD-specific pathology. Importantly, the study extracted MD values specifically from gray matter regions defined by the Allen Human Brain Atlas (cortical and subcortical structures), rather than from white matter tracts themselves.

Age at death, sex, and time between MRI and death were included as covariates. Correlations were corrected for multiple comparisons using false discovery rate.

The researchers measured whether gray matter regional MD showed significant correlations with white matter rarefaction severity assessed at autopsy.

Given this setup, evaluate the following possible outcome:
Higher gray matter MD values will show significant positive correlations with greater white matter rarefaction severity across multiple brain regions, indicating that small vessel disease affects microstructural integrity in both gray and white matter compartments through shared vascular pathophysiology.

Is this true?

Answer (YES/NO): NO